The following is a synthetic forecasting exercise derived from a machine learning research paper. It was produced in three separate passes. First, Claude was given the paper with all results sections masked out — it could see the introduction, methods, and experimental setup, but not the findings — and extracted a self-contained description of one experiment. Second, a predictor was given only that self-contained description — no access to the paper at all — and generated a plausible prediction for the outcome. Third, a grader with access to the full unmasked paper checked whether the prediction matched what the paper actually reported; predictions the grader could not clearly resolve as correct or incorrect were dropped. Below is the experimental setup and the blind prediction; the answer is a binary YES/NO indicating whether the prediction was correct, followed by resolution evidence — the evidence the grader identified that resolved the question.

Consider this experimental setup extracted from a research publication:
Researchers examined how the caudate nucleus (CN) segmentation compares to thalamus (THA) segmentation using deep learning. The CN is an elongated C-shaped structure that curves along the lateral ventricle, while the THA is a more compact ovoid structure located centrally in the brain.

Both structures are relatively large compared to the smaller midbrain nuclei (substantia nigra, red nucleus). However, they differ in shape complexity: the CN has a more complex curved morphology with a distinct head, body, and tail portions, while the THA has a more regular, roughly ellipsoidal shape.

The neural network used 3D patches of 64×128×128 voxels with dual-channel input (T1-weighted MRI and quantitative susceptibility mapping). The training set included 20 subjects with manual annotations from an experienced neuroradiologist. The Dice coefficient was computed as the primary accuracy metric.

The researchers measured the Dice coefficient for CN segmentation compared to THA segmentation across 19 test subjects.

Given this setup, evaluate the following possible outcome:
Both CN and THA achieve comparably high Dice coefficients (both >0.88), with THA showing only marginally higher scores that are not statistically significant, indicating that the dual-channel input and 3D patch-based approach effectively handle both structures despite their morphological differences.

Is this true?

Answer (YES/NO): NO